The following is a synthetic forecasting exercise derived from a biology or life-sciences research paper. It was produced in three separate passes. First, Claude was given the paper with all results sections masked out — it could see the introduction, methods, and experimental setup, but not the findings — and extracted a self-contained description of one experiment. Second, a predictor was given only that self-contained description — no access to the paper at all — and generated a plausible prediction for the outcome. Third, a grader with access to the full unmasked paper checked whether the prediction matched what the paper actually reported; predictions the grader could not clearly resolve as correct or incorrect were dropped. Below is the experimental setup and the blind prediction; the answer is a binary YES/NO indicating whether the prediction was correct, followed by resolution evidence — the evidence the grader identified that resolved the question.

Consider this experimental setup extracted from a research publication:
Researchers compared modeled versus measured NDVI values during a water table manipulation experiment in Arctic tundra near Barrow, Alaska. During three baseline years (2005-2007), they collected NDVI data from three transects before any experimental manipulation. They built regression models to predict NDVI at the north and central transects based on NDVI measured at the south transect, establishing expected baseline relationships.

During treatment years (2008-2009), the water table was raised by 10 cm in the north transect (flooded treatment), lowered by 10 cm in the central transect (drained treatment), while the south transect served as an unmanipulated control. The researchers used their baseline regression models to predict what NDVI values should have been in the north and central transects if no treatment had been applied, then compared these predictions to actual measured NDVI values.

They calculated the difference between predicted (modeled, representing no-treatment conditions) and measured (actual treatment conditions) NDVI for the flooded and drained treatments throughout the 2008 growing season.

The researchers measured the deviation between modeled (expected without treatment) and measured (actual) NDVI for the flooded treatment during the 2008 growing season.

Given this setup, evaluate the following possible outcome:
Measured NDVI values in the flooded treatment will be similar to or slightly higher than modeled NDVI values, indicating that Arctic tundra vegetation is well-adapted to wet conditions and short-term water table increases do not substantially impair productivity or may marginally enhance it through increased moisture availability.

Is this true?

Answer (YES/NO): NO